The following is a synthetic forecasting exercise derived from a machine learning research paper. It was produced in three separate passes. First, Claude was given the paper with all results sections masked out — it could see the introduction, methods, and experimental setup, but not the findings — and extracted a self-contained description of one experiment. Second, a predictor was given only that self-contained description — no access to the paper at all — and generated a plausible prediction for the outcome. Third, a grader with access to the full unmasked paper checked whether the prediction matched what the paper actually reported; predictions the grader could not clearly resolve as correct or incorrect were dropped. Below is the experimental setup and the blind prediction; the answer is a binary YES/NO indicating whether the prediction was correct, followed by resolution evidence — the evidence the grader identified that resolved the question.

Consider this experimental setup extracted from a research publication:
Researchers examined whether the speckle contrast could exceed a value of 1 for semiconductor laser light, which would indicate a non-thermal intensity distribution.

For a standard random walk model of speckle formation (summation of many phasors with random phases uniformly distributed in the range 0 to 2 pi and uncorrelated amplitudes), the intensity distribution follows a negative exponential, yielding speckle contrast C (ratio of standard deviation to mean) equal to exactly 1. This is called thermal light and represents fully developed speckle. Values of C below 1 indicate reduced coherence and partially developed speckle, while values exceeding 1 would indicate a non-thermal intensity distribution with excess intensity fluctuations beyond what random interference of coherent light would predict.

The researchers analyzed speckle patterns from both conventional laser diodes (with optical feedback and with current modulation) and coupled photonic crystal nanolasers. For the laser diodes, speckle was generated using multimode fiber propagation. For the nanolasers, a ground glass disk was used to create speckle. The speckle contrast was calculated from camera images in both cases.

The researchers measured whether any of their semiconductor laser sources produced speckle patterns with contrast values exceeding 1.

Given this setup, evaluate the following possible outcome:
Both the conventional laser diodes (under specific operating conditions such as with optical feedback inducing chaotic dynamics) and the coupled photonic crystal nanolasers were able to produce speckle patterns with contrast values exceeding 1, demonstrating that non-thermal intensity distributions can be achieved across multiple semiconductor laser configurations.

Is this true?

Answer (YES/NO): NO